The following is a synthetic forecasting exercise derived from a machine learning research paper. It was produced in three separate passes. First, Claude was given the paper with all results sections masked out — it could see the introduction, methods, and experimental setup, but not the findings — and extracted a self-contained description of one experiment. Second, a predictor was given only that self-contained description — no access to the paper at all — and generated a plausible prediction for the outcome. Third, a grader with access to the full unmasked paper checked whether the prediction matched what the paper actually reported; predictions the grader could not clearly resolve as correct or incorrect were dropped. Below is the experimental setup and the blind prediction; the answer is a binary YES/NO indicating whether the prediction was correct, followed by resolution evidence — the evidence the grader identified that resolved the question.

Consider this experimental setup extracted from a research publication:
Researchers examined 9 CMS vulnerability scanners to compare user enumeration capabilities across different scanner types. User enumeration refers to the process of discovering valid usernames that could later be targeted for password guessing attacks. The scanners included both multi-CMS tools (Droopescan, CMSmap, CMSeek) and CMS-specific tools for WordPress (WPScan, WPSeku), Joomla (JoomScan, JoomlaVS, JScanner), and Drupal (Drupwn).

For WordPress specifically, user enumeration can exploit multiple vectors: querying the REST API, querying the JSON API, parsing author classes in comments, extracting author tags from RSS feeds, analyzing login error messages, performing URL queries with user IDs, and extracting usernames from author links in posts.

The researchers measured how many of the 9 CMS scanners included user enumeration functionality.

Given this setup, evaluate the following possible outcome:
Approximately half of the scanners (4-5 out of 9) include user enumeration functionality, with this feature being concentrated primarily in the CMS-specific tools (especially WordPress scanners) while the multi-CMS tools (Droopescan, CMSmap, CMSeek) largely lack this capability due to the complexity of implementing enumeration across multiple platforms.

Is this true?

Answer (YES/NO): NO